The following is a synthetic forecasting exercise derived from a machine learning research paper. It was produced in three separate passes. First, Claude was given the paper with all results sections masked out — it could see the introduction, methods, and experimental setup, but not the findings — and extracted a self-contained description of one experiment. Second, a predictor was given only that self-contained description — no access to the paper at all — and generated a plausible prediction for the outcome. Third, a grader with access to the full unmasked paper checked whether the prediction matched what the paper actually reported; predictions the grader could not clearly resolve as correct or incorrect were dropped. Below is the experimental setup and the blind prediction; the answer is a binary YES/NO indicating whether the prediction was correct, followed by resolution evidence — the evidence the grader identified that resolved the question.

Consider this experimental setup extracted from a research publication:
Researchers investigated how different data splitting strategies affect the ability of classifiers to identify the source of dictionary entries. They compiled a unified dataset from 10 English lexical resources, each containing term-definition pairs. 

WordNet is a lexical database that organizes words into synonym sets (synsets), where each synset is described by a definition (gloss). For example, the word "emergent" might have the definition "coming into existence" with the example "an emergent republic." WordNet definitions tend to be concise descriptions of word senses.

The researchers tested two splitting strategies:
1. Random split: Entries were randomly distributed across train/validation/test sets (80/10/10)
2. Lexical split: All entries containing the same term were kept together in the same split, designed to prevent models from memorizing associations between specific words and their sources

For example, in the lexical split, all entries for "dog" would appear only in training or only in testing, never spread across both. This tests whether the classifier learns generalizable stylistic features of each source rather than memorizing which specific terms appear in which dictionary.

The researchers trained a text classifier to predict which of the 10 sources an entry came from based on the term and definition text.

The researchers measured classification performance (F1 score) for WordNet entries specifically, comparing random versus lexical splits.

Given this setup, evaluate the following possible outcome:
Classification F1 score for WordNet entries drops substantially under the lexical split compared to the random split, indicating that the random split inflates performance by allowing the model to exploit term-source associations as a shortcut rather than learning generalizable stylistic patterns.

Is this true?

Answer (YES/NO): YES